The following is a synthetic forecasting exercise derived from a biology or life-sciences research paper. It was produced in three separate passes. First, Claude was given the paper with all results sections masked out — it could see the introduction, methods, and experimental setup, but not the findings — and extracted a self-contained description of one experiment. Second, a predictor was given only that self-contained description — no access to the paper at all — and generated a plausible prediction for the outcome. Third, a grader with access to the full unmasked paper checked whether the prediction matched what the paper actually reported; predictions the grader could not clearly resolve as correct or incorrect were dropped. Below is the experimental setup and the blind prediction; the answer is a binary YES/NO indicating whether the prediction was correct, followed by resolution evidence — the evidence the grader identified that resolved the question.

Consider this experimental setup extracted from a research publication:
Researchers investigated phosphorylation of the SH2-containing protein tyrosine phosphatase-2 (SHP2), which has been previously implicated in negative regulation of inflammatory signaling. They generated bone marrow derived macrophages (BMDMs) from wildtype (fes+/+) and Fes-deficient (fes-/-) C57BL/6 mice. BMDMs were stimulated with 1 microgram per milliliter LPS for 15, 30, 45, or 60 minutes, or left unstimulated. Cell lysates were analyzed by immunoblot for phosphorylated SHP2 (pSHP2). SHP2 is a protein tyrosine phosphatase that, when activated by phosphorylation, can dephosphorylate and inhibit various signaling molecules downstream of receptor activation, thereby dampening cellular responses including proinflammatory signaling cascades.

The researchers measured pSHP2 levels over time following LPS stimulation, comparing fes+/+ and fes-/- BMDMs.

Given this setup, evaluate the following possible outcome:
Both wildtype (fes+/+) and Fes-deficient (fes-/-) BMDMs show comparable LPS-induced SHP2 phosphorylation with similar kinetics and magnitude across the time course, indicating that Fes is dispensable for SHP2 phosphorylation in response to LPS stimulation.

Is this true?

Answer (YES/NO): NO